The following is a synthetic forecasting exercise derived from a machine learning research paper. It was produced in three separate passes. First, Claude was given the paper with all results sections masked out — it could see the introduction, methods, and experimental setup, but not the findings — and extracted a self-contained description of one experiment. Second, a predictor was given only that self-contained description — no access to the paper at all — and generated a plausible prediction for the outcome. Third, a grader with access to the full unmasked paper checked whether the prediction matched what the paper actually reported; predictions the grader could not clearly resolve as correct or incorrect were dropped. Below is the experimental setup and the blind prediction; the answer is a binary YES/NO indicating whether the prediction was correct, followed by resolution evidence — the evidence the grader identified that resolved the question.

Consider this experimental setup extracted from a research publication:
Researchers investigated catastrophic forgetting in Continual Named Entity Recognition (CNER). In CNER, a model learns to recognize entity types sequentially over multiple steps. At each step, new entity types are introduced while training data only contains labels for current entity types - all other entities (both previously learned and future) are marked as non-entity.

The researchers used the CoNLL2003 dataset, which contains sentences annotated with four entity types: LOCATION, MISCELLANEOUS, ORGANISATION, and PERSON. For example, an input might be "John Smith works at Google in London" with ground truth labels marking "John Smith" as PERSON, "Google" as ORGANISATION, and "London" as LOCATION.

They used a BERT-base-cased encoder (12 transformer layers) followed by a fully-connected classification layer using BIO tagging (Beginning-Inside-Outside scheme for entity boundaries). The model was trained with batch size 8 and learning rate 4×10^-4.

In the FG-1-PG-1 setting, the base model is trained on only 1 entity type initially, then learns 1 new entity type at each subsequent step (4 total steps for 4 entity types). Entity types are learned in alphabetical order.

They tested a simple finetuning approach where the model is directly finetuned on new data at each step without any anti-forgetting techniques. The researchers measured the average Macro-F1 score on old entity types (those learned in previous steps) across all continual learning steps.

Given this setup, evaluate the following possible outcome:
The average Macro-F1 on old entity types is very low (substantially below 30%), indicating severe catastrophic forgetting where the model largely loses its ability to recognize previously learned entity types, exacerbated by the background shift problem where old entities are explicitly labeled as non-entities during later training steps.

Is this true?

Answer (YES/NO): YES